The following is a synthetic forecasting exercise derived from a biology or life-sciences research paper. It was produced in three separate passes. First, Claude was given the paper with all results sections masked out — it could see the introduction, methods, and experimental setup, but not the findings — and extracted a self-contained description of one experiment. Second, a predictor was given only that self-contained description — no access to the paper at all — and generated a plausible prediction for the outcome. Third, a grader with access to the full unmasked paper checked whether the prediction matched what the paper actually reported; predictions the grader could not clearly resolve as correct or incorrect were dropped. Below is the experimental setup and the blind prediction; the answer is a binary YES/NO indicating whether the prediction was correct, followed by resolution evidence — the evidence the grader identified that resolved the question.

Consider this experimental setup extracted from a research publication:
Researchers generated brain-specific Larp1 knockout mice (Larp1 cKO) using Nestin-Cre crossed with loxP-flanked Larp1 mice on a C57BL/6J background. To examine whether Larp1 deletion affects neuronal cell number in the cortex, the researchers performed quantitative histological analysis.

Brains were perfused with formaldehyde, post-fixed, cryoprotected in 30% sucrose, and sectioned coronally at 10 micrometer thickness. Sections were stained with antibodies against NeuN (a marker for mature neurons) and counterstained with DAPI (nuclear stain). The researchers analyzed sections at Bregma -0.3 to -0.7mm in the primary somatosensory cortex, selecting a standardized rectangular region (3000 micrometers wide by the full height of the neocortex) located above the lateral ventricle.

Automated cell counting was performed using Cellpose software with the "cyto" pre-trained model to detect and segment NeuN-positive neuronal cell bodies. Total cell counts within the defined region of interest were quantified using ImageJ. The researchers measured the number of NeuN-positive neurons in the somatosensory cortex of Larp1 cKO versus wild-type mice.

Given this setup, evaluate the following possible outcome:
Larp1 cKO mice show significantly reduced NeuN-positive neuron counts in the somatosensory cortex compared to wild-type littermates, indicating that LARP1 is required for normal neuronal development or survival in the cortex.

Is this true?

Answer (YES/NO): YES